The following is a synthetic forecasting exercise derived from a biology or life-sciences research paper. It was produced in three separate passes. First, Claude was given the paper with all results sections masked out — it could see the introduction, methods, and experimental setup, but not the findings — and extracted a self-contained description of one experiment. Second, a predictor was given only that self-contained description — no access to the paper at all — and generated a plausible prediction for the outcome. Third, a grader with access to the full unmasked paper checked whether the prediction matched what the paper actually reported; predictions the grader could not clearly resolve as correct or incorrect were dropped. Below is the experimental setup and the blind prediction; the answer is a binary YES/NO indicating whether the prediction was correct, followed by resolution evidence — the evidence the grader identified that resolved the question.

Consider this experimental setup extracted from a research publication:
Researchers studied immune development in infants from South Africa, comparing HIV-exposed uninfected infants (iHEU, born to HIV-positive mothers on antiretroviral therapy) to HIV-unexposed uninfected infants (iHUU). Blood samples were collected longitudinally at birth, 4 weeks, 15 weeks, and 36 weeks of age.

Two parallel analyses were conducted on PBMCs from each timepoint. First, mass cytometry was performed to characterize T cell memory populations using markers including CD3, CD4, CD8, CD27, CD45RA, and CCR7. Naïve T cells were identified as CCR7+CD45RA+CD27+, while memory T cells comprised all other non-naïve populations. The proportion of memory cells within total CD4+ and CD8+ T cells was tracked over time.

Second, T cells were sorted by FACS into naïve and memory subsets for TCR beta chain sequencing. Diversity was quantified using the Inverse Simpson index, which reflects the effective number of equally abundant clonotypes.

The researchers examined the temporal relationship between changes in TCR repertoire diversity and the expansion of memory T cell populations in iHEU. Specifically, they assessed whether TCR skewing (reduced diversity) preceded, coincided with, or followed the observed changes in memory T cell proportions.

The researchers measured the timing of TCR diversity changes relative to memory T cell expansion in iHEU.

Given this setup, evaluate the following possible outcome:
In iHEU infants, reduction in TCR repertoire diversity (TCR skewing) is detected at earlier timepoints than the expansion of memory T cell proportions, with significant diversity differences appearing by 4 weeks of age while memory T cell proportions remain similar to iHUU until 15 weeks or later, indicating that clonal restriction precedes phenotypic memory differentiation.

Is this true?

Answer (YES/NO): YES